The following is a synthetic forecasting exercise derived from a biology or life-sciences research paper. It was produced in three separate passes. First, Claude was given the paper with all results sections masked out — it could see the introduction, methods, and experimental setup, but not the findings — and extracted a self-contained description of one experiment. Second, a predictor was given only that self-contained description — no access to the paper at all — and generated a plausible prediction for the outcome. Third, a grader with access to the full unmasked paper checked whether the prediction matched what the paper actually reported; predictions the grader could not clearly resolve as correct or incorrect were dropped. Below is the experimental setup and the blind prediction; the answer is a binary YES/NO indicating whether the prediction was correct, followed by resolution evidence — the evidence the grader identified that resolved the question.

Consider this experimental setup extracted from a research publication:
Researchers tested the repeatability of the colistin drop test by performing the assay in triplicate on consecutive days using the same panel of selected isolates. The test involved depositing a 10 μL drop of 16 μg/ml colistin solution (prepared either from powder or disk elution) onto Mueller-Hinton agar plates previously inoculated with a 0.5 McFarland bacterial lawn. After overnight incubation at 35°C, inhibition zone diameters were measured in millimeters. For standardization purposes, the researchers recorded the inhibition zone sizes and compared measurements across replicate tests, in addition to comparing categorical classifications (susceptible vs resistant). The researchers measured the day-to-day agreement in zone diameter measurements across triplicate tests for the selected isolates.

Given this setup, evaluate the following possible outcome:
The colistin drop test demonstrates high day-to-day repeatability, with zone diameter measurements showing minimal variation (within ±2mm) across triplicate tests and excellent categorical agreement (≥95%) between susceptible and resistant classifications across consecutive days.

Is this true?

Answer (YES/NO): YES